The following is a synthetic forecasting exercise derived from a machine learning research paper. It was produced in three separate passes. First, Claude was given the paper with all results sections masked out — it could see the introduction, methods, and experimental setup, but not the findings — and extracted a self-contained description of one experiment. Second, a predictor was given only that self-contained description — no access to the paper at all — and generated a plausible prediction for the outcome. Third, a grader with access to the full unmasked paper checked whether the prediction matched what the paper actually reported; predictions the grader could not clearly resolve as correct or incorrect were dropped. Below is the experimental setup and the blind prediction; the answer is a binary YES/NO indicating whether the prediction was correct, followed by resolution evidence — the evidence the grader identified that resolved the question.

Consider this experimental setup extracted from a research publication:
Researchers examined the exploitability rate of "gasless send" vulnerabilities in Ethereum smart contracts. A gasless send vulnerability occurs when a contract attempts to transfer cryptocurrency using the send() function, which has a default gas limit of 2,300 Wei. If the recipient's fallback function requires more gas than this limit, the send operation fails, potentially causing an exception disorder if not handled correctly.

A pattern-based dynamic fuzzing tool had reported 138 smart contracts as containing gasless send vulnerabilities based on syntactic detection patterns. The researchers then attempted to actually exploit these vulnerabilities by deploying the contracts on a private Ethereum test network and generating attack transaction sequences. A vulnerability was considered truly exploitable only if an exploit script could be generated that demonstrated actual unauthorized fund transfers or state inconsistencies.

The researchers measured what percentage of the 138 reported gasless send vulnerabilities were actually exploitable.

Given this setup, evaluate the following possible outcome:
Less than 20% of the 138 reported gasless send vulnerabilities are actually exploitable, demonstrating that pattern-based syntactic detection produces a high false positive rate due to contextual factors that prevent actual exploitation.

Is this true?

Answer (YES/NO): YES